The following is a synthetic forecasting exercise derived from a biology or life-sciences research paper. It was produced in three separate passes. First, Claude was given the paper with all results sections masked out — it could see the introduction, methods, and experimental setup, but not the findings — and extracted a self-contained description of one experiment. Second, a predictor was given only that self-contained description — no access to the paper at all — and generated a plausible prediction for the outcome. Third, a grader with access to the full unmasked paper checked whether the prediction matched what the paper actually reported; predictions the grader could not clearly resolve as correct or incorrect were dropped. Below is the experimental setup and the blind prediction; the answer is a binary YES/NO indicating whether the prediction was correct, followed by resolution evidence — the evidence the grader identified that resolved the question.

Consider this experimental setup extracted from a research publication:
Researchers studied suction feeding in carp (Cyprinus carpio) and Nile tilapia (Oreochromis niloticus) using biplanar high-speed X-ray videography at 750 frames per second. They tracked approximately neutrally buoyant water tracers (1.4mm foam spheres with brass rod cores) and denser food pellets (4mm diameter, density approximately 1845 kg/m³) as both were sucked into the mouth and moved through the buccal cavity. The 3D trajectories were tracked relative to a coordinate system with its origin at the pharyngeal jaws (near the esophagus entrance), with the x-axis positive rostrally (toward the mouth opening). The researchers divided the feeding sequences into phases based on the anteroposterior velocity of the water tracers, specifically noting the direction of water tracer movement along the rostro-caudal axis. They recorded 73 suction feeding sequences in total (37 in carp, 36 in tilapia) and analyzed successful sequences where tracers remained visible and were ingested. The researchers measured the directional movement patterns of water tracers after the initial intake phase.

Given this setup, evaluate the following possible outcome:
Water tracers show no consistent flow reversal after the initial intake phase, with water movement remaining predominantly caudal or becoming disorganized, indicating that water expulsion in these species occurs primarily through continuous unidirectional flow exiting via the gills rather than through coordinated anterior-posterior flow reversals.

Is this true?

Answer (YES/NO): NO